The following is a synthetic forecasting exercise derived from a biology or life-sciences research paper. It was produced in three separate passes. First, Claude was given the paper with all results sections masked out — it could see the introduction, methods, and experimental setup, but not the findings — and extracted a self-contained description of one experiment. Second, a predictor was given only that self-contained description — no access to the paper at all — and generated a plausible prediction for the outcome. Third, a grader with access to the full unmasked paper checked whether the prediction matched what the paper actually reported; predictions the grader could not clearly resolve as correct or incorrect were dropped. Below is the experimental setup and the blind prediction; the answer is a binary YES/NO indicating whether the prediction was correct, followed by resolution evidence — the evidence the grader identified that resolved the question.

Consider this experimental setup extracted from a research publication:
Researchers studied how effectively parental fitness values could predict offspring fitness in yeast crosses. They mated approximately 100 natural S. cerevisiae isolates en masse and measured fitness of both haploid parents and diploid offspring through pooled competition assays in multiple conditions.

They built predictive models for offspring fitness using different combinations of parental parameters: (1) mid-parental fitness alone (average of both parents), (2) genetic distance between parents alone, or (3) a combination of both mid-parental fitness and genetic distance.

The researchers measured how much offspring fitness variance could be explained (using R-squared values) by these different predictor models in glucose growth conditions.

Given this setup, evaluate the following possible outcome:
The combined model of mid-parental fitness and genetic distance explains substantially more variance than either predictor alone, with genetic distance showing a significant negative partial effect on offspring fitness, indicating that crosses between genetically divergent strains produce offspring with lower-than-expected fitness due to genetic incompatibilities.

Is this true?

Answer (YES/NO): NO